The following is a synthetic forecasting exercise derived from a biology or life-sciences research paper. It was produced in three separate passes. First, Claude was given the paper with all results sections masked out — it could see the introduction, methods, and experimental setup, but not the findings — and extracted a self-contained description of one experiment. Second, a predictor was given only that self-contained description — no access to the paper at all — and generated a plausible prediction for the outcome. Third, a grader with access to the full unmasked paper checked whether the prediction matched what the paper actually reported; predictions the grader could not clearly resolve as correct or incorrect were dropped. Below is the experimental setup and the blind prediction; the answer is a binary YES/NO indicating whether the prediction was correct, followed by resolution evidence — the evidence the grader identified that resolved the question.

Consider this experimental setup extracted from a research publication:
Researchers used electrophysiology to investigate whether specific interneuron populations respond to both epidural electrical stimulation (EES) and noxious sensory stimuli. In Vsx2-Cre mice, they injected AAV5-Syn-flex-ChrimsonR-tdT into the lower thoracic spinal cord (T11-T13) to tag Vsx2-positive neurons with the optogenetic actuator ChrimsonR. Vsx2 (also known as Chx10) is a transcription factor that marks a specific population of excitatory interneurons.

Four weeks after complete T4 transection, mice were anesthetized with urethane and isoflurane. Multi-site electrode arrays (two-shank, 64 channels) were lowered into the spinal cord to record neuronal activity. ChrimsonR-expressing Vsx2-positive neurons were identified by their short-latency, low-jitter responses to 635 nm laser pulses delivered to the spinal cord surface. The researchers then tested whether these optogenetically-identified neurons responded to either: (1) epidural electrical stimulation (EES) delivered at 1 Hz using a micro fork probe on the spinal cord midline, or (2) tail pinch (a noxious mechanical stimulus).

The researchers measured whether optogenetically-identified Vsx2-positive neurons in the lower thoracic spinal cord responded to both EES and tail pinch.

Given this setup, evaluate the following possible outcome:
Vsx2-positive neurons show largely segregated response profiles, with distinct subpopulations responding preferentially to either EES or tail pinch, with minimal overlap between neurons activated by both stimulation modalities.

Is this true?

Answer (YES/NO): NO